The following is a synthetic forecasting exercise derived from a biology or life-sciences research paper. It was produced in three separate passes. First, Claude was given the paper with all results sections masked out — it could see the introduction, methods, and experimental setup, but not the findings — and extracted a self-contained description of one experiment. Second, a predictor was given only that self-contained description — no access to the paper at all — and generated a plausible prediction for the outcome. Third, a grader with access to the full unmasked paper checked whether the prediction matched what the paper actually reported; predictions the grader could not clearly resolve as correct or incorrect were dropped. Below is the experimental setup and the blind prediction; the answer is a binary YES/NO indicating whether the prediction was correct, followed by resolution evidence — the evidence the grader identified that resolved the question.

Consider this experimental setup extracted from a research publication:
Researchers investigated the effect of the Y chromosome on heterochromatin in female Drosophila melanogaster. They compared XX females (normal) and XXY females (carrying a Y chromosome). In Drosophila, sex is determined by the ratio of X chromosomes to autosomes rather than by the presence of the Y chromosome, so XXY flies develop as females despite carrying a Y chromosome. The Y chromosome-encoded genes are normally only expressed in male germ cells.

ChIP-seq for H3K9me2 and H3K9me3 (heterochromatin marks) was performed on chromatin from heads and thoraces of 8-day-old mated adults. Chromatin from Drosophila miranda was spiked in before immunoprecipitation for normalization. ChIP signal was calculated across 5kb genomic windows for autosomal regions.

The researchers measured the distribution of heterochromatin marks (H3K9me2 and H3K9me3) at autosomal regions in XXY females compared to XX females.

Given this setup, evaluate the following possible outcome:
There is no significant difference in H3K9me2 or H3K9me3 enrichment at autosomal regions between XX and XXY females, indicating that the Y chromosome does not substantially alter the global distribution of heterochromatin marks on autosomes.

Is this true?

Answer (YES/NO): NO